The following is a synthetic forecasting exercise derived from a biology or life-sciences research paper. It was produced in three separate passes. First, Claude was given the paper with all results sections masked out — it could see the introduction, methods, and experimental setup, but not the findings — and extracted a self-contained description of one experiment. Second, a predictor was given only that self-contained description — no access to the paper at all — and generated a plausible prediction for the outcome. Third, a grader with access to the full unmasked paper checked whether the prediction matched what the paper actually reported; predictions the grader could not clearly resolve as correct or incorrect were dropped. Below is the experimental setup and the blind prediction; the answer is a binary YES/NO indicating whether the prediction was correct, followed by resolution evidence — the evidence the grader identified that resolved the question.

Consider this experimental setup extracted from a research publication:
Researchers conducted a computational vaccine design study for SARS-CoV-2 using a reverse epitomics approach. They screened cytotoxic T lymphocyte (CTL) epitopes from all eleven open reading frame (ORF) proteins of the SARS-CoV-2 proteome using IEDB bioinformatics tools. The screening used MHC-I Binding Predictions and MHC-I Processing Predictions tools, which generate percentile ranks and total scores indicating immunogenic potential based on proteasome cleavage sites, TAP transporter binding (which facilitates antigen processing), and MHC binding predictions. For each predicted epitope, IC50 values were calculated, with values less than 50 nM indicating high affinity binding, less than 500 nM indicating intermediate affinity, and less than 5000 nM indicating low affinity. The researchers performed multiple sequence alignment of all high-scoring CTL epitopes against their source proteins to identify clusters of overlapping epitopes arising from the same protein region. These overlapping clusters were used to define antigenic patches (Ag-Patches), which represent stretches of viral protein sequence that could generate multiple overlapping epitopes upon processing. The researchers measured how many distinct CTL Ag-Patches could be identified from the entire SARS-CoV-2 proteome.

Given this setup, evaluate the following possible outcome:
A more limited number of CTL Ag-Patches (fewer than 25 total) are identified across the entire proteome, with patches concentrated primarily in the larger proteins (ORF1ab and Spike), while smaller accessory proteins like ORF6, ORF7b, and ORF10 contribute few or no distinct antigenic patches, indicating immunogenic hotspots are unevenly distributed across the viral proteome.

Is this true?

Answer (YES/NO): NO